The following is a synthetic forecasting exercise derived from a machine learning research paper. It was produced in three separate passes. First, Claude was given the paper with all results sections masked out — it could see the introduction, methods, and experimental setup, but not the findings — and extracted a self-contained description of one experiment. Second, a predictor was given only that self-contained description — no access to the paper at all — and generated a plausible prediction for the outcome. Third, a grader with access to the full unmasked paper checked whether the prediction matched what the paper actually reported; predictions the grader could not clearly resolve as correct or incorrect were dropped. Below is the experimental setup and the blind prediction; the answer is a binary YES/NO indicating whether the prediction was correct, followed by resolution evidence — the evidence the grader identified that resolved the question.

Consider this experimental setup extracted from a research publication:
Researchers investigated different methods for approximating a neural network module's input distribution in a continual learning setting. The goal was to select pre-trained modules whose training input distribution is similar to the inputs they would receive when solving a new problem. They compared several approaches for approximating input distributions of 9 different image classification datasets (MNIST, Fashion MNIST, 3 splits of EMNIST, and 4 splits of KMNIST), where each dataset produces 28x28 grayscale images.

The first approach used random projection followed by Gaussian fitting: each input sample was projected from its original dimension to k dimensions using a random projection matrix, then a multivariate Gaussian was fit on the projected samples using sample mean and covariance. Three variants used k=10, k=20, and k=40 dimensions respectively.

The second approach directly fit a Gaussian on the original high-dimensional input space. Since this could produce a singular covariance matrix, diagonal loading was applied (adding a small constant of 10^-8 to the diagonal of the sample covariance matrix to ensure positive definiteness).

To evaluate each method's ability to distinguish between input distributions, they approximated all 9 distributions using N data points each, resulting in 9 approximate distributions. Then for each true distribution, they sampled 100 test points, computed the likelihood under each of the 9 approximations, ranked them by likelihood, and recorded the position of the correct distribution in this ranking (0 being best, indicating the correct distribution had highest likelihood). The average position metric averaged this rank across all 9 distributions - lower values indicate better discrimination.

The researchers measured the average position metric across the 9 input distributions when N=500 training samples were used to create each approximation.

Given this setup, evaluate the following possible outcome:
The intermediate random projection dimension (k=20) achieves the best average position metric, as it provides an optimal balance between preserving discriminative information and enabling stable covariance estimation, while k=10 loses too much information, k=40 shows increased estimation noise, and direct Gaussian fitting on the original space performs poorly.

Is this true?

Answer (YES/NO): NO